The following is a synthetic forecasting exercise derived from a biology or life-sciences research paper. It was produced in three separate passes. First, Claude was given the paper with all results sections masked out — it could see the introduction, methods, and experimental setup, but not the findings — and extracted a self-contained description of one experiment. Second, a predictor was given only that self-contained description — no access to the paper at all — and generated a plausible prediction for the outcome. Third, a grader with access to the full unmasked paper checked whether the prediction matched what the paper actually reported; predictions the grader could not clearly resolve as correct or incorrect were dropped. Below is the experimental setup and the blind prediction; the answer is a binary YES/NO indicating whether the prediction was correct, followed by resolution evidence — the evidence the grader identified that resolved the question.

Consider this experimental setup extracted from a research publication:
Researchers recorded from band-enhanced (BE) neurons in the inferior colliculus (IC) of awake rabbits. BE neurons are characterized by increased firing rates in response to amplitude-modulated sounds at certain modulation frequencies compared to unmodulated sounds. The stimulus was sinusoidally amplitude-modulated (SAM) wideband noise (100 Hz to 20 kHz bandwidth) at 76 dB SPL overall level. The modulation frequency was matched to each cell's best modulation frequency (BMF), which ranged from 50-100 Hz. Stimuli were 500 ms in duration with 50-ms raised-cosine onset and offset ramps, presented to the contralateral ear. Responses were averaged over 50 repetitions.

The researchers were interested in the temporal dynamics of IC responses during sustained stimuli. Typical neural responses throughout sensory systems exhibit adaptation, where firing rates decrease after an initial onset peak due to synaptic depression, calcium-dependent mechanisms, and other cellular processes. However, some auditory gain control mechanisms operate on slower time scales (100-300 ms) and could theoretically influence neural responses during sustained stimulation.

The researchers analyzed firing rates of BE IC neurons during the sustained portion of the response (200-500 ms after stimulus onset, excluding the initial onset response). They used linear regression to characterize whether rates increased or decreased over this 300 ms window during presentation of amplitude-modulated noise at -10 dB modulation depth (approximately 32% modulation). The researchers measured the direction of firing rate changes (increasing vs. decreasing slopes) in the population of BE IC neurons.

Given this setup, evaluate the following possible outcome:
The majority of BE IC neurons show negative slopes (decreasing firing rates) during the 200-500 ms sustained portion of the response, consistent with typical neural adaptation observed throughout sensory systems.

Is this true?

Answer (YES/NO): NO